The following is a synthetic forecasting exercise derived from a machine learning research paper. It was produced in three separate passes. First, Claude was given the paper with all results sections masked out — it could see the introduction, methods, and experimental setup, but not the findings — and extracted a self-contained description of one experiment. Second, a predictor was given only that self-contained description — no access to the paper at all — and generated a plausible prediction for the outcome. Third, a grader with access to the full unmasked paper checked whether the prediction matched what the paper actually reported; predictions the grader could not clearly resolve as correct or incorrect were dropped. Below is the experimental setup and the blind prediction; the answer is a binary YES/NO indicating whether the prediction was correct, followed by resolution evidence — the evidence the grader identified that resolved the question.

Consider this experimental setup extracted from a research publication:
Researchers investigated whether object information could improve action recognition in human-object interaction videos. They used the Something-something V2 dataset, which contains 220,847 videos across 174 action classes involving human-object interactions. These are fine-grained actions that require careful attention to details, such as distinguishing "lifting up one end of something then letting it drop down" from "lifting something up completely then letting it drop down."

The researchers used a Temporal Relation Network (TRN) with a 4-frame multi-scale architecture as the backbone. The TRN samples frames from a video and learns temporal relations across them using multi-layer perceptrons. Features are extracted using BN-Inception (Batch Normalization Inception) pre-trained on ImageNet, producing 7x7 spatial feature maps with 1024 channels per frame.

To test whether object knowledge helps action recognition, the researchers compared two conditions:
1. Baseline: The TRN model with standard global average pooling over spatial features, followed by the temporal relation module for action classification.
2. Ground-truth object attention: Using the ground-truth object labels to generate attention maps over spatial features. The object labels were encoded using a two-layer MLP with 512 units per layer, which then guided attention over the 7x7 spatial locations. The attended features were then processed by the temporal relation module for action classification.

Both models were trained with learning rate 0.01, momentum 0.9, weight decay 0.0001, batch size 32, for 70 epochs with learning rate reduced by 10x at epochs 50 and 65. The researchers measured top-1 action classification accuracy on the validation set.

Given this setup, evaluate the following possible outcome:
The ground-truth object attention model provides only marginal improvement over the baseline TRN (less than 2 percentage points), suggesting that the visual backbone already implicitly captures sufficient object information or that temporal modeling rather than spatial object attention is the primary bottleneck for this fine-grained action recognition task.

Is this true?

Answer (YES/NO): NO